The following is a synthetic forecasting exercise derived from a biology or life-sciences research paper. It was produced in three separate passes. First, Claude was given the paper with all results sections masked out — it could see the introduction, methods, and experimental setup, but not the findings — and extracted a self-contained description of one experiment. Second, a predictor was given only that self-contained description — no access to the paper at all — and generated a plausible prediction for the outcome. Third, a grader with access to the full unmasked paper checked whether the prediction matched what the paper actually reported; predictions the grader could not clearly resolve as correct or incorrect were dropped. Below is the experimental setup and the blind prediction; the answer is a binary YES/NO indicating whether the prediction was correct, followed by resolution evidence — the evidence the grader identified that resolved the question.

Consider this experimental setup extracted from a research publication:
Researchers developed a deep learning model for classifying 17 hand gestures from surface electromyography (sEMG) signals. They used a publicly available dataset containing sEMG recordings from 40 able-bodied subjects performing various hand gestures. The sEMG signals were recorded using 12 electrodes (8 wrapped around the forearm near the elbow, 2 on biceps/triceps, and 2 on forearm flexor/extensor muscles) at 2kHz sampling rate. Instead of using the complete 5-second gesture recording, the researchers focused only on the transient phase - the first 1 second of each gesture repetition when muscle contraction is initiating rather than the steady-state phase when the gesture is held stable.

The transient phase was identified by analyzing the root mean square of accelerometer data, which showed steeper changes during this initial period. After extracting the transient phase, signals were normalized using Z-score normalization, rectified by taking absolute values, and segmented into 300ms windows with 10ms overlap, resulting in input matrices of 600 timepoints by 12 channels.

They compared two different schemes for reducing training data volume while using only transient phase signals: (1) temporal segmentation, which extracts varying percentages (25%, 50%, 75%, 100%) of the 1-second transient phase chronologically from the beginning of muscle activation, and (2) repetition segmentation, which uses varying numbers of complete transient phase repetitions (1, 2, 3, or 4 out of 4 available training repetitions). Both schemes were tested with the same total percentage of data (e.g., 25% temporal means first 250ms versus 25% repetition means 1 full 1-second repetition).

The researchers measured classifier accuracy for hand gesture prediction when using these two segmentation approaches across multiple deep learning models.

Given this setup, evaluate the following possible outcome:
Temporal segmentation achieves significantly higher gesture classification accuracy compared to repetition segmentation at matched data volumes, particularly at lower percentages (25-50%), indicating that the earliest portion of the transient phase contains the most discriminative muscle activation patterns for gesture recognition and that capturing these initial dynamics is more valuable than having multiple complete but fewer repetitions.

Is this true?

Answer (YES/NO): YES